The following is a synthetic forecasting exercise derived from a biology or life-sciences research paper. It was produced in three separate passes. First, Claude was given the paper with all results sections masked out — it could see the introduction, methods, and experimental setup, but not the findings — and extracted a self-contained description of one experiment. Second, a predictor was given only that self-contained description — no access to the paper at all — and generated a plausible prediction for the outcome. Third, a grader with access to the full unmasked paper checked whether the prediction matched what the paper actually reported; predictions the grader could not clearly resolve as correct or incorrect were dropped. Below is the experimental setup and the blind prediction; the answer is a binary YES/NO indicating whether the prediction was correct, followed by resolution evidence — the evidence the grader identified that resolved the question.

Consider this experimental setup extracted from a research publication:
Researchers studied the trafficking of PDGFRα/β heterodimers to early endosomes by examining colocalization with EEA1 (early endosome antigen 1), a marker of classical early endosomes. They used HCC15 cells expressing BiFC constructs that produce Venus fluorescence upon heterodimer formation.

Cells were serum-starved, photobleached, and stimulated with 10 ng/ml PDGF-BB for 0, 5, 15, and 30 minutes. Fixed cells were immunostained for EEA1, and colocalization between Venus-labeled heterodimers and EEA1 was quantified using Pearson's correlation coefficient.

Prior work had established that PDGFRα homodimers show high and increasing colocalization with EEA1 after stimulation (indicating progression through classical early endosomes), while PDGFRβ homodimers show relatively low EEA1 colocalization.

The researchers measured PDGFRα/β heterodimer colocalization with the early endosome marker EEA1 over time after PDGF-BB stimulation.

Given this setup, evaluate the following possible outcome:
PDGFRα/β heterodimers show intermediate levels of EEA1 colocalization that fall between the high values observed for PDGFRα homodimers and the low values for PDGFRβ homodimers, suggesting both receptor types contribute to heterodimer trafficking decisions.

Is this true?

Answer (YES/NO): NO